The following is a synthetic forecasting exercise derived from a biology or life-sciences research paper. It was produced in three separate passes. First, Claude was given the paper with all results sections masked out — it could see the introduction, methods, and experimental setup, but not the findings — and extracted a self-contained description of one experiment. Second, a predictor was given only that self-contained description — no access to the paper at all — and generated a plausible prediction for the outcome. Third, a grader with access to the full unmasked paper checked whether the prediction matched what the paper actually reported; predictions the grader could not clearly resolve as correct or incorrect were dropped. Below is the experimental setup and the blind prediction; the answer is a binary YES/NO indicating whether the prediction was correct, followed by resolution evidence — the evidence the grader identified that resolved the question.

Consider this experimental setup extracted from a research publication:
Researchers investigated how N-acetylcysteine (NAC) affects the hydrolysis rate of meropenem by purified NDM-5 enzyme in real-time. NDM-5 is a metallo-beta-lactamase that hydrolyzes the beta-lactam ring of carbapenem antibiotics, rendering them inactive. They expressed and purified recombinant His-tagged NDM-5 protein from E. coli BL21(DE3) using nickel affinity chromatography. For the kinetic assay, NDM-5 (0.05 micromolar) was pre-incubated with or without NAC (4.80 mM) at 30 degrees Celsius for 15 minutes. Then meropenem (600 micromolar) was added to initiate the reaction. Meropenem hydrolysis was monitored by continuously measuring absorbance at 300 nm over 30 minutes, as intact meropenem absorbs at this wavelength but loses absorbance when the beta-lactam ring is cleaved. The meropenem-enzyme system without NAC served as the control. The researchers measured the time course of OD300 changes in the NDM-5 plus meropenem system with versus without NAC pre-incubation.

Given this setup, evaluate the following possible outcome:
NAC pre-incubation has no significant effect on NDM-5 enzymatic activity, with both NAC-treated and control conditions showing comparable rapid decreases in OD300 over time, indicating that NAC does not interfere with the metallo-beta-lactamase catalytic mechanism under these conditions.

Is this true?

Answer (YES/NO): NO